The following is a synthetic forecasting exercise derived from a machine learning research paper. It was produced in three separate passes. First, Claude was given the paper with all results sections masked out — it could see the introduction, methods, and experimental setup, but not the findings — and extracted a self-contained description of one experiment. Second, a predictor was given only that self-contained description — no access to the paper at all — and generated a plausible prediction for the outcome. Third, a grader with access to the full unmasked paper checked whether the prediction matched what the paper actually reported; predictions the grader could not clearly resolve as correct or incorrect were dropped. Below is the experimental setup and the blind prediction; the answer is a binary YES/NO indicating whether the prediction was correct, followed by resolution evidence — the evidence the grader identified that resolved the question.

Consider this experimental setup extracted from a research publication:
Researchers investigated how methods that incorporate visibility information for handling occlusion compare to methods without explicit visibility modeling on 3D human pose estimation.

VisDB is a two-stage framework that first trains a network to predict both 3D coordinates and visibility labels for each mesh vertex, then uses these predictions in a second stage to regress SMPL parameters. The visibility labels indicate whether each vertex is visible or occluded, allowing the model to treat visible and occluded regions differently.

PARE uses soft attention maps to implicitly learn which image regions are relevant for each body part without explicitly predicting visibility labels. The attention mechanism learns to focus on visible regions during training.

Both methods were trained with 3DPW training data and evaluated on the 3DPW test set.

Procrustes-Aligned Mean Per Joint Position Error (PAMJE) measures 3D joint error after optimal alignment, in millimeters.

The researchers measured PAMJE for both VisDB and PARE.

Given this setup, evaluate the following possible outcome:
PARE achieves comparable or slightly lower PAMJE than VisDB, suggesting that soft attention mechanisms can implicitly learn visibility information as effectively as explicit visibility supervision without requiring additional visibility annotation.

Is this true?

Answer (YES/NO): NO